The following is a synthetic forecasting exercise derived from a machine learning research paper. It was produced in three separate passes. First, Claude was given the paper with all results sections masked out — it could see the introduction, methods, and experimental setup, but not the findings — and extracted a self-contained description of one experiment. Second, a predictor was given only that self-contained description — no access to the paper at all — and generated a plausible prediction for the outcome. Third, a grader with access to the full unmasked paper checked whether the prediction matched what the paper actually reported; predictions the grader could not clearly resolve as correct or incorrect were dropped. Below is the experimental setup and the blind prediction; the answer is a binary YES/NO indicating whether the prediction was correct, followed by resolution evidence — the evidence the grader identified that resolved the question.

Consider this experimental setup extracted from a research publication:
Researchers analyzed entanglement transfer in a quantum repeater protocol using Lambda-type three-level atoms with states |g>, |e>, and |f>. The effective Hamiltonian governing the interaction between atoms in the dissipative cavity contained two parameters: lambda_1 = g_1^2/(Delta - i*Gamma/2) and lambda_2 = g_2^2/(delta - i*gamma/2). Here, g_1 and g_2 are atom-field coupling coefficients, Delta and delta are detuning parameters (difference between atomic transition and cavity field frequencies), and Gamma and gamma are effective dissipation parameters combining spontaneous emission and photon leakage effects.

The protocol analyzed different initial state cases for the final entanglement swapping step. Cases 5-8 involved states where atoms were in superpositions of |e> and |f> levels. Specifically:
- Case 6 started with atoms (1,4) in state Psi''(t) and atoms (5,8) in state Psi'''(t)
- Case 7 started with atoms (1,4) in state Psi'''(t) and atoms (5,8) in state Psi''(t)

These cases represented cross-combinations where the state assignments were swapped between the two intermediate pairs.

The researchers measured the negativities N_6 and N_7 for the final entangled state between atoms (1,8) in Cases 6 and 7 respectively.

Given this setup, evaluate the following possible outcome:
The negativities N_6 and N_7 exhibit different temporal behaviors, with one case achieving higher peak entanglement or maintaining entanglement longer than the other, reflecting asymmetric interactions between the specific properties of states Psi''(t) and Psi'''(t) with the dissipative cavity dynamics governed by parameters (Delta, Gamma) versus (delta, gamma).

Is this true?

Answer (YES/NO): NO